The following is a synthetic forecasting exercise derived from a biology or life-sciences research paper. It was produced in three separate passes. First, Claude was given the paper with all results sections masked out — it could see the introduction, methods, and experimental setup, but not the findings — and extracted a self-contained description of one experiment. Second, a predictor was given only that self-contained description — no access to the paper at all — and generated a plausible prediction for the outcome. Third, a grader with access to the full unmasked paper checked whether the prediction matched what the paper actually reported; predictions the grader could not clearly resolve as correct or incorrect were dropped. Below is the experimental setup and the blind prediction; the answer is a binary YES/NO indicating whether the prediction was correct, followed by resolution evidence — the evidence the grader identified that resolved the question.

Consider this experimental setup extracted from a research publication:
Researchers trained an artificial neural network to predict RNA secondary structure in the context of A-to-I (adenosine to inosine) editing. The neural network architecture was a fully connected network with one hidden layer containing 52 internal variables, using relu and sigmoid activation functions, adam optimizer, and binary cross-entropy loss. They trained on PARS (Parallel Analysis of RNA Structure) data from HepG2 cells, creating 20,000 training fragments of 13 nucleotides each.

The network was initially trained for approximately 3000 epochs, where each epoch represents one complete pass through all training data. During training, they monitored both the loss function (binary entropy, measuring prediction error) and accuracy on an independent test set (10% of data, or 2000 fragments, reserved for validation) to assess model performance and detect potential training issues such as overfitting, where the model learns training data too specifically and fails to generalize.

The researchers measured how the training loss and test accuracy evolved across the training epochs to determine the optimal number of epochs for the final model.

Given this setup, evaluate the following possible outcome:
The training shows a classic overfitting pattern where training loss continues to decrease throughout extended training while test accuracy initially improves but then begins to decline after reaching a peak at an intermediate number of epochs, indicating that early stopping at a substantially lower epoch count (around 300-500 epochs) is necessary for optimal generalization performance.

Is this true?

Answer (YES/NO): NO